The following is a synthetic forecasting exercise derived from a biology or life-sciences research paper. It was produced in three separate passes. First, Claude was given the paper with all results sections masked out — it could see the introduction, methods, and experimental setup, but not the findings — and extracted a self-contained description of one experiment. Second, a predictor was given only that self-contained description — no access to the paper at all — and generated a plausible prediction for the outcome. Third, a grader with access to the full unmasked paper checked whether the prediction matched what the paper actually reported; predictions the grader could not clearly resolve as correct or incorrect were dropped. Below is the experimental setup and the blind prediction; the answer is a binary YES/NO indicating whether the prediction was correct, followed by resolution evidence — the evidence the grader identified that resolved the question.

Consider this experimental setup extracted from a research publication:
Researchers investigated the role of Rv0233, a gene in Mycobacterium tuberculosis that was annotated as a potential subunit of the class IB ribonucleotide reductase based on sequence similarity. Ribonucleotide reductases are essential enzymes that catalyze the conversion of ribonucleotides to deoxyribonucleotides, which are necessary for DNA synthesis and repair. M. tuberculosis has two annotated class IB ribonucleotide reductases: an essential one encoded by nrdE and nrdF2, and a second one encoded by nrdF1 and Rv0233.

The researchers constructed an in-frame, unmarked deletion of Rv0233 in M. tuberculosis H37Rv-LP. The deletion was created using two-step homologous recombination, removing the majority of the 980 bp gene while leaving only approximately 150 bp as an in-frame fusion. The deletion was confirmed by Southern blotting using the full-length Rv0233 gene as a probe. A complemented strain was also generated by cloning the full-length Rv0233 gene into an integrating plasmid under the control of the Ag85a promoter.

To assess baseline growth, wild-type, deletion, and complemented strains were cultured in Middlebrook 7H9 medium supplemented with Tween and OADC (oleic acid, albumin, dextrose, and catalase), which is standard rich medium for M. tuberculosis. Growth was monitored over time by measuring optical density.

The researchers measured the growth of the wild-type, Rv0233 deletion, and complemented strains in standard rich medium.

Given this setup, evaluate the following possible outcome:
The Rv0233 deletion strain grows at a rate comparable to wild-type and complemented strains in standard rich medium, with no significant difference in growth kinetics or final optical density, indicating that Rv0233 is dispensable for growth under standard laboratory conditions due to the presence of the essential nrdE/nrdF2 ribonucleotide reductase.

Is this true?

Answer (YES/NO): YES